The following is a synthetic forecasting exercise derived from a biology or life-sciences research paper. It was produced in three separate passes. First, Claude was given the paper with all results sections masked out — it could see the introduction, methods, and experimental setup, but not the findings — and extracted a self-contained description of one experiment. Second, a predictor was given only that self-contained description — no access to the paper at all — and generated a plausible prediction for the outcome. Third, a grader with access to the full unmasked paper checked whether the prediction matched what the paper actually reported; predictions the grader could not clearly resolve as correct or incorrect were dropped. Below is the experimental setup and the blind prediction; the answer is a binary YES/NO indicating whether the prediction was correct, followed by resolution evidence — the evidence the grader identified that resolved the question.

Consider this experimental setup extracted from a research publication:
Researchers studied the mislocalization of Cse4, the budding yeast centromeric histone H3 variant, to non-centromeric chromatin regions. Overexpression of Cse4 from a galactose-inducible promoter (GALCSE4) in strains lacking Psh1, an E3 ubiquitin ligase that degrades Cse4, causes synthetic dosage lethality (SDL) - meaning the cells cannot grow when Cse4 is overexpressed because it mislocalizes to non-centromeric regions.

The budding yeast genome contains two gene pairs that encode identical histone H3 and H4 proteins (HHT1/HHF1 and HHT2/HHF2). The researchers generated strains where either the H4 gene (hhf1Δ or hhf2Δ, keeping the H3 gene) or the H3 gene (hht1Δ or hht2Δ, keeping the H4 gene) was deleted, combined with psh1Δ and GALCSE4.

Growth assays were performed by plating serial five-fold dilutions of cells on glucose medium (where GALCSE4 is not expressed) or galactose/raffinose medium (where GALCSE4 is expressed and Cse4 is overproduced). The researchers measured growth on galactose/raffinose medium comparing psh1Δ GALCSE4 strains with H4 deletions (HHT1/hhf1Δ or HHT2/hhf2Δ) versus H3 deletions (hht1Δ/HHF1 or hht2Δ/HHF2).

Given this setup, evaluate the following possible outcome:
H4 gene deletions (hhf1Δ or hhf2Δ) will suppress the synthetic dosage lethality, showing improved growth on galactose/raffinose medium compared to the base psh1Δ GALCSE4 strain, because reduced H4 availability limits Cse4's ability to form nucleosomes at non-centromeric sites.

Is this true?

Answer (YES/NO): YES